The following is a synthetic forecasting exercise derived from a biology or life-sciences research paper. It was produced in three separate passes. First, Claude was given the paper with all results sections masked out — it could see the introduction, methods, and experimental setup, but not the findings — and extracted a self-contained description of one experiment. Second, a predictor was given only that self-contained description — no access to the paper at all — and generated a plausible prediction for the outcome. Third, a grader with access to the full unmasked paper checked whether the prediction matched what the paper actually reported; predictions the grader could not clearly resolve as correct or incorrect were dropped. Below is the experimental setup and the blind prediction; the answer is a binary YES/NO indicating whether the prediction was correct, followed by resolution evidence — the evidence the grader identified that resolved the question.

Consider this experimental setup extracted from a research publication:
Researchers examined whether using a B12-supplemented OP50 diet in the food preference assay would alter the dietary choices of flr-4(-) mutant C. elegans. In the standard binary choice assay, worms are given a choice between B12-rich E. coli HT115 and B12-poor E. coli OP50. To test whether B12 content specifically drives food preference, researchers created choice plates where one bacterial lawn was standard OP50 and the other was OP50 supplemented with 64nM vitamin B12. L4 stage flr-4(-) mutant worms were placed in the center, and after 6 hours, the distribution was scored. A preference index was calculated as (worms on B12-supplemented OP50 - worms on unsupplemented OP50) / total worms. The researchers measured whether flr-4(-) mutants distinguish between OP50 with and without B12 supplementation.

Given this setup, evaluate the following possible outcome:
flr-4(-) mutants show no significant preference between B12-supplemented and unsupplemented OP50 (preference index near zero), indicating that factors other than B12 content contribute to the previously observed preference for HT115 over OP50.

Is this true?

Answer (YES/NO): NO